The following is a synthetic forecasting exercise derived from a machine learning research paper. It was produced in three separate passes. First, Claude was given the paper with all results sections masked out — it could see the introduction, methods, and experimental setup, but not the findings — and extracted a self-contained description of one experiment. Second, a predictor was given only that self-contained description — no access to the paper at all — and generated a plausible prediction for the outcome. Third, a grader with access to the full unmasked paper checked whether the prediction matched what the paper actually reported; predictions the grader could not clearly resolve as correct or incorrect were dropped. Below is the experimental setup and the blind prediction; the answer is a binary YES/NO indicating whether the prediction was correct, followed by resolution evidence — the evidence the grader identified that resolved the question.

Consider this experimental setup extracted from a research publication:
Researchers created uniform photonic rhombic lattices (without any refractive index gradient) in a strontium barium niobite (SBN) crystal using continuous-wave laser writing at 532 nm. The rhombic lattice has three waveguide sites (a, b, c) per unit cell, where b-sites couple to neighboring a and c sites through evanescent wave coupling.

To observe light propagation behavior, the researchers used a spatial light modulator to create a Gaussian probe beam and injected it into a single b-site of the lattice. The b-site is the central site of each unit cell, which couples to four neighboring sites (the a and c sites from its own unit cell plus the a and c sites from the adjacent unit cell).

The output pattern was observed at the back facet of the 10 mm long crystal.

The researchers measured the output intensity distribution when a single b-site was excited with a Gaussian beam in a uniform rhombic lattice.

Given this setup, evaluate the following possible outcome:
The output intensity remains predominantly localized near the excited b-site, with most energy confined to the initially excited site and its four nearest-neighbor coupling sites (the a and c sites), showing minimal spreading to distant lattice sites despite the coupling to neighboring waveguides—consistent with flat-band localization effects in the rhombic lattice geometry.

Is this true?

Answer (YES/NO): NO